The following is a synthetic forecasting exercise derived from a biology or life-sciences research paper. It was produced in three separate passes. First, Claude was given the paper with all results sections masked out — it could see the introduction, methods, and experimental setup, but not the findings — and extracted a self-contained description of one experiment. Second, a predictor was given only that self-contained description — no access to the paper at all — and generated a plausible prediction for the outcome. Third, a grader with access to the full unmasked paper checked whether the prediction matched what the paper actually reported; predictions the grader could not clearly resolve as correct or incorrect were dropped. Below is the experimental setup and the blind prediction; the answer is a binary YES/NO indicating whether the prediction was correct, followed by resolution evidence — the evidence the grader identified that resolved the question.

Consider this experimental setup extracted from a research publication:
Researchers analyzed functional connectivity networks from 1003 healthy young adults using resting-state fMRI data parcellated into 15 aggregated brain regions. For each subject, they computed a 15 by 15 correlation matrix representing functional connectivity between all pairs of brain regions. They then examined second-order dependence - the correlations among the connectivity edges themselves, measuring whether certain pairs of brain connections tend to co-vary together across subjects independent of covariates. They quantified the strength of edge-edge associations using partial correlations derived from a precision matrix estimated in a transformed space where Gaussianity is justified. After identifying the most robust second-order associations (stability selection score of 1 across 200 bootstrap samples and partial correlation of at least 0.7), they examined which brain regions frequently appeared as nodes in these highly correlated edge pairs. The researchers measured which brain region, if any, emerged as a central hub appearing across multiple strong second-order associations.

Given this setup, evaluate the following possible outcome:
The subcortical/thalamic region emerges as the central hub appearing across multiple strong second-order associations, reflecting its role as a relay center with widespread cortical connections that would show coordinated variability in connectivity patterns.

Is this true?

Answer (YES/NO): NO